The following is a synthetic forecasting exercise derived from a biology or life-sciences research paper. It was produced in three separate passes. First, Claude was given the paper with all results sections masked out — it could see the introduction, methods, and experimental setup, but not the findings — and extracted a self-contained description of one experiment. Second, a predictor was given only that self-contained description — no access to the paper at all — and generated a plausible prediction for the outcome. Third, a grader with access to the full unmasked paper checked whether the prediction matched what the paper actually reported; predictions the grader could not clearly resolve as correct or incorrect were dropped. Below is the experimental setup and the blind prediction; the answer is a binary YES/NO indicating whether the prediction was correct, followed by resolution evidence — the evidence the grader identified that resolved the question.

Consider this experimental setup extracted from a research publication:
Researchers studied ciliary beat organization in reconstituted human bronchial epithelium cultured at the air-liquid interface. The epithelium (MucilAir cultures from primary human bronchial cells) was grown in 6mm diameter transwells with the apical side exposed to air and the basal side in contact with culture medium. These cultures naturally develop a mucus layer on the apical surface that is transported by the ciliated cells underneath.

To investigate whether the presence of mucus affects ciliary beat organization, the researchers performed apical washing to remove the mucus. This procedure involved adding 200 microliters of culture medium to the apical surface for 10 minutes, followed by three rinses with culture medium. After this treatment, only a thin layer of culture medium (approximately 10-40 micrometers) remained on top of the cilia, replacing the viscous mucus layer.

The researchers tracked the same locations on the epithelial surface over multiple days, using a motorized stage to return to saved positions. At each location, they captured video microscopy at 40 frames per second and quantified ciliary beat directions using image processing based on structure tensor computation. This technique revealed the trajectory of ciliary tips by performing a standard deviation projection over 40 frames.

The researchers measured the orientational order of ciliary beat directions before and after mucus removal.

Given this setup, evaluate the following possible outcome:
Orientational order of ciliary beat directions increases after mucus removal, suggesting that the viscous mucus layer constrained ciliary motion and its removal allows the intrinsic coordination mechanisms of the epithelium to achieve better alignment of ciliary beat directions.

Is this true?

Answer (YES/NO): NO